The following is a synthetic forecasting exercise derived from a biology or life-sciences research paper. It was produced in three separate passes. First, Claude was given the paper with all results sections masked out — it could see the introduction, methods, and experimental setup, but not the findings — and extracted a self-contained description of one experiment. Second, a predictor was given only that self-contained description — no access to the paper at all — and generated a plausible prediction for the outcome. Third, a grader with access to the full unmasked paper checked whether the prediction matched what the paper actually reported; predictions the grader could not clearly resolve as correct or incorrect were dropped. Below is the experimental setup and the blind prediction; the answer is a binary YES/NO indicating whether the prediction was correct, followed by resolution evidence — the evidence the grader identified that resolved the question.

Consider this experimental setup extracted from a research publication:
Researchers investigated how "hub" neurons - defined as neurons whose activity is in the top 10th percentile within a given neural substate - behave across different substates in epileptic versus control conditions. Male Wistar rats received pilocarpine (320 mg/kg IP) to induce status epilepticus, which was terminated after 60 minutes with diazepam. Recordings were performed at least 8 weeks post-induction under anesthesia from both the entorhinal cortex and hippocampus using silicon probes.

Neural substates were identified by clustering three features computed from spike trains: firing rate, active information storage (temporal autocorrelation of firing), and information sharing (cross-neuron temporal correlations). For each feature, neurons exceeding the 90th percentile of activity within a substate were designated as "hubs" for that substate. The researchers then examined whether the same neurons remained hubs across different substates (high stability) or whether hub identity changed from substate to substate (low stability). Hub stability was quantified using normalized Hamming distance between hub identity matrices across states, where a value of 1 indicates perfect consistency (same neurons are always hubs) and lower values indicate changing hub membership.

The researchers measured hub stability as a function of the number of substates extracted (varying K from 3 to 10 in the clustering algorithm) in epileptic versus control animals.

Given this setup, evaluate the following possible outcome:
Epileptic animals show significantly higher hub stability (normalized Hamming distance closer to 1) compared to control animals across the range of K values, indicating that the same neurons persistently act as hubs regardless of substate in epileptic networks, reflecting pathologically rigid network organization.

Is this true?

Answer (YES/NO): NO